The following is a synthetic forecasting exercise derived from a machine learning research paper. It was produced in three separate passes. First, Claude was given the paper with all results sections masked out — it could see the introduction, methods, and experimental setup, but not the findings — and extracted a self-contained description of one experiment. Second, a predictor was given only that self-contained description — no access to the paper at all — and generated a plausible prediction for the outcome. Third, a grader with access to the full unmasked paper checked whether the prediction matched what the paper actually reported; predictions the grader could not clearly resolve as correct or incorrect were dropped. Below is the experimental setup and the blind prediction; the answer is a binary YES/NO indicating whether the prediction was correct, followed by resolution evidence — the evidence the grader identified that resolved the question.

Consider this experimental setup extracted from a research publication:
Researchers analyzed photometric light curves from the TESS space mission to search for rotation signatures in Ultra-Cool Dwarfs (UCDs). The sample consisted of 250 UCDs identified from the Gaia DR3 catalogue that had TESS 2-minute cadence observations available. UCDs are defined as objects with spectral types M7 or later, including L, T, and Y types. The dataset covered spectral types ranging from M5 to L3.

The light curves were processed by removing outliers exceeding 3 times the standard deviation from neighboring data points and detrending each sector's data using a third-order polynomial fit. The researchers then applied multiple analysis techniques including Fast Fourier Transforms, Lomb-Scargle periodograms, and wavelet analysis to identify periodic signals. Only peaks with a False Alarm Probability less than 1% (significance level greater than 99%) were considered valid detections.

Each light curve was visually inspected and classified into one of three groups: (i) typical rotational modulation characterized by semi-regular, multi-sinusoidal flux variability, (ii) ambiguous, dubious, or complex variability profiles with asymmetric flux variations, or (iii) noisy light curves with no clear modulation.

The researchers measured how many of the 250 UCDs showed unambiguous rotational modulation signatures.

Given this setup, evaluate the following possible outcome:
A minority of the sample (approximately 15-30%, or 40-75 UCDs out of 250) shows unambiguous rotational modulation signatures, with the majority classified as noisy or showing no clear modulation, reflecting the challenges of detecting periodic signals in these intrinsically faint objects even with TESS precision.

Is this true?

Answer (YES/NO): YES